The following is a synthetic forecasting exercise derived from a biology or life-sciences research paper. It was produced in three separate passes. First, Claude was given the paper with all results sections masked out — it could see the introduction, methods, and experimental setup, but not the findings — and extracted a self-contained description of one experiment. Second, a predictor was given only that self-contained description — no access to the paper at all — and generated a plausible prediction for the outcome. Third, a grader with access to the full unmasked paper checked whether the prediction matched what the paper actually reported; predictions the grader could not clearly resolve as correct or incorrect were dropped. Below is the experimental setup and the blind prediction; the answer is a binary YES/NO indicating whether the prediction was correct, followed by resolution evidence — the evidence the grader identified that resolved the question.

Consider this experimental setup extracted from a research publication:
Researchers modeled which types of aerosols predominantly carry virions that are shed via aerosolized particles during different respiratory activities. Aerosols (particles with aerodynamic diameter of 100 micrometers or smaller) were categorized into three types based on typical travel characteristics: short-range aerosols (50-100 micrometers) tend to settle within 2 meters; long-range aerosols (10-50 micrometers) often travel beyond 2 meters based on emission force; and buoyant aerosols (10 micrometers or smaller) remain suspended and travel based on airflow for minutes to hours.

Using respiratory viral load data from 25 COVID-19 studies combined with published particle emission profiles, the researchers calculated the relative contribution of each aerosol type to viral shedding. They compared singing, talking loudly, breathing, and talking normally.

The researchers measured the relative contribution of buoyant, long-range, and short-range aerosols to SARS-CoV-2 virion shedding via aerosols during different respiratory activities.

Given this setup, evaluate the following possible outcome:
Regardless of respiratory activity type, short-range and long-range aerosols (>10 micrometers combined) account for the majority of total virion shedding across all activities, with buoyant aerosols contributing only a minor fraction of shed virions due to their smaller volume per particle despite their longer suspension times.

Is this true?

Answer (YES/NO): NO